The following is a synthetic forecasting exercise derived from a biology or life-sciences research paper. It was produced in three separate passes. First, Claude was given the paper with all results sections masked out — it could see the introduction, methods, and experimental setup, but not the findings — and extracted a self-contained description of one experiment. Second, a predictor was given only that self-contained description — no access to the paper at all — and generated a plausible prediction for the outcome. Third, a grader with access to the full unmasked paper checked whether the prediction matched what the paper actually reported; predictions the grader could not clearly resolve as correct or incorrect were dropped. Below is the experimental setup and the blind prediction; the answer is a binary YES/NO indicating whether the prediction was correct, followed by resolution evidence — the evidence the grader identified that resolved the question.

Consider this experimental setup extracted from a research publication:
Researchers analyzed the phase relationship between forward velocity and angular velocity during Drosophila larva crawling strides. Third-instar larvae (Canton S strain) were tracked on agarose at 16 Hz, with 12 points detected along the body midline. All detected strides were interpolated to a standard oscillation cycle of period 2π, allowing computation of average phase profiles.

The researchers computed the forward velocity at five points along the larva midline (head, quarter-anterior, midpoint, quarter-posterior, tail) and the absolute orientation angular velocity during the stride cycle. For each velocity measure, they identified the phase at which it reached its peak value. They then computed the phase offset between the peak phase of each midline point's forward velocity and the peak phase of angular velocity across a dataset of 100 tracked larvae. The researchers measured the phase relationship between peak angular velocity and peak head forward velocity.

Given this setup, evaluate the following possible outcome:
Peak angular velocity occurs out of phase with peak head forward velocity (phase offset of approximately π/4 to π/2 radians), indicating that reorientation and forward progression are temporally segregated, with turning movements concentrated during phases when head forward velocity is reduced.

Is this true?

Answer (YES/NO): NO